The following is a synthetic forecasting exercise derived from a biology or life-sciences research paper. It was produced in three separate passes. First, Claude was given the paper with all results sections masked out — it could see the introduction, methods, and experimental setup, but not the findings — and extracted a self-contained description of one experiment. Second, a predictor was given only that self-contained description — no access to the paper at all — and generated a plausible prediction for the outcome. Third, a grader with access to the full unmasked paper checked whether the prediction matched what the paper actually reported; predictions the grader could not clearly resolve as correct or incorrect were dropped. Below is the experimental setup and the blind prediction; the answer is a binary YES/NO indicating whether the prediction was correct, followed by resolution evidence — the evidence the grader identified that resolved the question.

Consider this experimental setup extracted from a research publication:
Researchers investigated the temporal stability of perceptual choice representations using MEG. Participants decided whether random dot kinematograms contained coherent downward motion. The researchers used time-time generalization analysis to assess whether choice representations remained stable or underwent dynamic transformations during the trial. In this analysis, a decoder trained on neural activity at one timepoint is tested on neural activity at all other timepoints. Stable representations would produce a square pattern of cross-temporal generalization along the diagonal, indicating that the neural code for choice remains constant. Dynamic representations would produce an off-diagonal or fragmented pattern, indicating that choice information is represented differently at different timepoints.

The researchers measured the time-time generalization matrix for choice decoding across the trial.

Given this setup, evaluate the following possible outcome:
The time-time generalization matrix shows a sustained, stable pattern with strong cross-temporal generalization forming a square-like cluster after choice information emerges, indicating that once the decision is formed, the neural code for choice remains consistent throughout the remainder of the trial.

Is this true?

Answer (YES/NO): NO